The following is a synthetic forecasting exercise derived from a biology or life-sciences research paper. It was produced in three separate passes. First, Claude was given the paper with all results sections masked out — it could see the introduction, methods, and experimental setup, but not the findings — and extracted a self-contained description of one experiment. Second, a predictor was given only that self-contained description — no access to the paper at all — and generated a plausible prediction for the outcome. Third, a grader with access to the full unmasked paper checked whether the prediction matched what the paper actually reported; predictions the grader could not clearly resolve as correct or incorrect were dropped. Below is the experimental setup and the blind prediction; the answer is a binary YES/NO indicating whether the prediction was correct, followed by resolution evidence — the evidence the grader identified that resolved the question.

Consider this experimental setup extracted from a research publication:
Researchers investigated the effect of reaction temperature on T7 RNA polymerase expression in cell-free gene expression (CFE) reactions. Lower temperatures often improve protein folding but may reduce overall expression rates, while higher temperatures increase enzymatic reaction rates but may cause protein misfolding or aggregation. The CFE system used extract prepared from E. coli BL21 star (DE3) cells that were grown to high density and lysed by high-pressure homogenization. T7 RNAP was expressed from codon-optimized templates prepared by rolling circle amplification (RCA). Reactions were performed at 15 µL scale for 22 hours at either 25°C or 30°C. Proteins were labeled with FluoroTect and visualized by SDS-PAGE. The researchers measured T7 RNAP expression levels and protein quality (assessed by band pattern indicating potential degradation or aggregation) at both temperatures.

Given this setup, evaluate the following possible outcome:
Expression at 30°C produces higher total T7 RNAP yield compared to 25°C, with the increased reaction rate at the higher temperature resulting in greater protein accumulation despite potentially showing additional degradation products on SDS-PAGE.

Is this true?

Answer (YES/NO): NO